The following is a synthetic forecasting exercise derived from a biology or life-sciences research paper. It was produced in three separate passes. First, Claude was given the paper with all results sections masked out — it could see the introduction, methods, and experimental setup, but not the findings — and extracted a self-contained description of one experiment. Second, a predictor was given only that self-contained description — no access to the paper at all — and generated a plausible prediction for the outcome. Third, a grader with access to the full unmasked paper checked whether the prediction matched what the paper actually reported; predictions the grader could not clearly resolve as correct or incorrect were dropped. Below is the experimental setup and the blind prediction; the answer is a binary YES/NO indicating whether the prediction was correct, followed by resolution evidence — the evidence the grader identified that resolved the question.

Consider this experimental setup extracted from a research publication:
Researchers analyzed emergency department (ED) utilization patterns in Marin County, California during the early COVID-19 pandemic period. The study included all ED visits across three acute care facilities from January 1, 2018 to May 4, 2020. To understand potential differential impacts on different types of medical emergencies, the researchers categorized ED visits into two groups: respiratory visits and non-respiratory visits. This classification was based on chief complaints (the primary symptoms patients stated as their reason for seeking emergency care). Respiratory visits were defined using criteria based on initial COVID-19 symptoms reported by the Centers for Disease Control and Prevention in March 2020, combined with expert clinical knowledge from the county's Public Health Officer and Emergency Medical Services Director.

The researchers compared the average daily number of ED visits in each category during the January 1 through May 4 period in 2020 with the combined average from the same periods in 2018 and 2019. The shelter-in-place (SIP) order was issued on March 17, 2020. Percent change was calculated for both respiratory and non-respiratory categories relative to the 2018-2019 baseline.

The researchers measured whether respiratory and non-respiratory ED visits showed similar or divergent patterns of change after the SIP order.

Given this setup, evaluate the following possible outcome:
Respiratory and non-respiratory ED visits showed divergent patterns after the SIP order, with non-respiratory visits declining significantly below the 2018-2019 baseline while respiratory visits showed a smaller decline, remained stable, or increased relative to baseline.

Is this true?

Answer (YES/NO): YES